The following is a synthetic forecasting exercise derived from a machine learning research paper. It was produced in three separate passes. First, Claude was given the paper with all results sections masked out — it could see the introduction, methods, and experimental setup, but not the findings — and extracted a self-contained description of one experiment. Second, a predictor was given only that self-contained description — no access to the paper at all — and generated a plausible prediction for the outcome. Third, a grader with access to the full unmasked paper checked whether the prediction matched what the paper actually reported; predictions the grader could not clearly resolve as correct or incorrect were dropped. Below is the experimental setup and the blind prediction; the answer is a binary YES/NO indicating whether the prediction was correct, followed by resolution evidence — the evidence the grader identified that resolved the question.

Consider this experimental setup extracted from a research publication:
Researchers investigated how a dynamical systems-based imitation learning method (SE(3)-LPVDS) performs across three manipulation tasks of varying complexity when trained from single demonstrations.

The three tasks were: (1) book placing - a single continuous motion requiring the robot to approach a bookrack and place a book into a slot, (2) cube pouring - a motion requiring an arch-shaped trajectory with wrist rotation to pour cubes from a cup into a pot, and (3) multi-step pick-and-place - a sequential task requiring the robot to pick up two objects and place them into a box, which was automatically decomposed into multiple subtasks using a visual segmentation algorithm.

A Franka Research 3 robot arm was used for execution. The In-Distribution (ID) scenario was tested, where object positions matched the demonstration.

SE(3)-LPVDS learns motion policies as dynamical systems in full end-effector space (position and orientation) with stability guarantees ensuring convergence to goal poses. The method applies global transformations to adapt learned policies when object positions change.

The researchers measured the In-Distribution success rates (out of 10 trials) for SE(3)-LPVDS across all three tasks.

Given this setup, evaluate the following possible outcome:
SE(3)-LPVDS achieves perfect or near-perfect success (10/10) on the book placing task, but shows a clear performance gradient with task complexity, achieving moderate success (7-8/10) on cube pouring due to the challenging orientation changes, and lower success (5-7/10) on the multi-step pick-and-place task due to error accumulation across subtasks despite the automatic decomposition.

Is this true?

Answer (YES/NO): NO